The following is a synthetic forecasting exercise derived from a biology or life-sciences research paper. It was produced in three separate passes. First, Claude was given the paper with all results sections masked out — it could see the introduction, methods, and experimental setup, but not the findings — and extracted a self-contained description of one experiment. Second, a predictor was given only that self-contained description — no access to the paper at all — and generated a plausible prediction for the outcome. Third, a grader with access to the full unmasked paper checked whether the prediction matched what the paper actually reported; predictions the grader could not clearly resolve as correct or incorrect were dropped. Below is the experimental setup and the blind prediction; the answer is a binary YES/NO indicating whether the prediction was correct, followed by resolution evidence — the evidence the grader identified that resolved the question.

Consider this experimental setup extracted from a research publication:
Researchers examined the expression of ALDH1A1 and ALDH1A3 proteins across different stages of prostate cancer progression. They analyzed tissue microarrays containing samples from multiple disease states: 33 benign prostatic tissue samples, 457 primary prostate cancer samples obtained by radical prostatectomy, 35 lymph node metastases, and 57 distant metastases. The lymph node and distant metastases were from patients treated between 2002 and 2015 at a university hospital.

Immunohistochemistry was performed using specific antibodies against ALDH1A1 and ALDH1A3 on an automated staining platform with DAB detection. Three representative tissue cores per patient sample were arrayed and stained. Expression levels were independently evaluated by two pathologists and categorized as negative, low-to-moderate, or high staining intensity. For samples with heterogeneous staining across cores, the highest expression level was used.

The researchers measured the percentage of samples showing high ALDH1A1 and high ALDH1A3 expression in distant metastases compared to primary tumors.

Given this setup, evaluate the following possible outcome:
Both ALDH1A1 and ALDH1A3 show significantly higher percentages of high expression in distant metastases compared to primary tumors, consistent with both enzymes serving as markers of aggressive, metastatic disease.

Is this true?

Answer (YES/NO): NO